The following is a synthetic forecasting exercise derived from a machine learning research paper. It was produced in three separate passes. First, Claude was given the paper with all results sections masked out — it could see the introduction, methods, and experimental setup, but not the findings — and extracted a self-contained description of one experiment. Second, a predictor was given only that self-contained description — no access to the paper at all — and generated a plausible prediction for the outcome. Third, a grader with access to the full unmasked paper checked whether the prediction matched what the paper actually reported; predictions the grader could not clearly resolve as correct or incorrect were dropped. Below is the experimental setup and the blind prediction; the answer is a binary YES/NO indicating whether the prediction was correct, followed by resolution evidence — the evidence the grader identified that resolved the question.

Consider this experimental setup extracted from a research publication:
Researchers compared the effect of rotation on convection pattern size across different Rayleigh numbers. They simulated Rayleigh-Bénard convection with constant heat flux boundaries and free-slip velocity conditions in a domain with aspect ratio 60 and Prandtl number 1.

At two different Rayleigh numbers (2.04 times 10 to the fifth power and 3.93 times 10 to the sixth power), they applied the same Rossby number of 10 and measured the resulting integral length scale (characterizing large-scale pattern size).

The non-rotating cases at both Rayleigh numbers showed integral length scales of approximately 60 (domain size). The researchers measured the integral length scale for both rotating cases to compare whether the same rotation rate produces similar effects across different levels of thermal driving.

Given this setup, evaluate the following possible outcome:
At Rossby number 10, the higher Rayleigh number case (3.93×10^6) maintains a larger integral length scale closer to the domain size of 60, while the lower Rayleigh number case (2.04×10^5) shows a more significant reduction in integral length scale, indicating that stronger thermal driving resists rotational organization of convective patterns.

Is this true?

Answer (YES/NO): NO